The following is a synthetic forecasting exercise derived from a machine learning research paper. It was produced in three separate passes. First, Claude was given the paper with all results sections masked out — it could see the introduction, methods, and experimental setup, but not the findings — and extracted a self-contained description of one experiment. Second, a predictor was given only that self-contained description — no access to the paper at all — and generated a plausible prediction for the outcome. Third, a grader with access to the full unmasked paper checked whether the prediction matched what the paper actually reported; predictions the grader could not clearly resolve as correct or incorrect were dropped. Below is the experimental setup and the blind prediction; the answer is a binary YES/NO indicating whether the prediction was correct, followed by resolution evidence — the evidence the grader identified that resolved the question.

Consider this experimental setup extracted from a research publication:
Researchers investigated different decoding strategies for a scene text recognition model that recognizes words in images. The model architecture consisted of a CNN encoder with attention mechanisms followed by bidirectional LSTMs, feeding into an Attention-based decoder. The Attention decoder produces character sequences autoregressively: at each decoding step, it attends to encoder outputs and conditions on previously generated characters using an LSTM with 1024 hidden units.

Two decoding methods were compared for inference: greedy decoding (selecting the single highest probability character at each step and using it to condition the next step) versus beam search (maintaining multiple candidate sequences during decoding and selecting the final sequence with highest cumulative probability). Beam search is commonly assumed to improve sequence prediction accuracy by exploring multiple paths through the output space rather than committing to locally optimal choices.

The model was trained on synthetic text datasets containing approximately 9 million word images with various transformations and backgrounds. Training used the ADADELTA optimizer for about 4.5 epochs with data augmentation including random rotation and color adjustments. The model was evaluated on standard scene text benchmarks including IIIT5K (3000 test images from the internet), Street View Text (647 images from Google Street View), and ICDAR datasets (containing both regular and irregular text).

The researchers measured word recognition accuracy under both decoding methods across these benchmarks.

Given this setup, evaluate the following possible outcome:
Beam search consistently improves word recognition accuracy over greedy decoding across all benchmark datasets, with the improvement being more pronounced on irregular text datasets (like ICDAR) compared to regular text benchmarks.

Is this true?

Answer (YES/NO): NO